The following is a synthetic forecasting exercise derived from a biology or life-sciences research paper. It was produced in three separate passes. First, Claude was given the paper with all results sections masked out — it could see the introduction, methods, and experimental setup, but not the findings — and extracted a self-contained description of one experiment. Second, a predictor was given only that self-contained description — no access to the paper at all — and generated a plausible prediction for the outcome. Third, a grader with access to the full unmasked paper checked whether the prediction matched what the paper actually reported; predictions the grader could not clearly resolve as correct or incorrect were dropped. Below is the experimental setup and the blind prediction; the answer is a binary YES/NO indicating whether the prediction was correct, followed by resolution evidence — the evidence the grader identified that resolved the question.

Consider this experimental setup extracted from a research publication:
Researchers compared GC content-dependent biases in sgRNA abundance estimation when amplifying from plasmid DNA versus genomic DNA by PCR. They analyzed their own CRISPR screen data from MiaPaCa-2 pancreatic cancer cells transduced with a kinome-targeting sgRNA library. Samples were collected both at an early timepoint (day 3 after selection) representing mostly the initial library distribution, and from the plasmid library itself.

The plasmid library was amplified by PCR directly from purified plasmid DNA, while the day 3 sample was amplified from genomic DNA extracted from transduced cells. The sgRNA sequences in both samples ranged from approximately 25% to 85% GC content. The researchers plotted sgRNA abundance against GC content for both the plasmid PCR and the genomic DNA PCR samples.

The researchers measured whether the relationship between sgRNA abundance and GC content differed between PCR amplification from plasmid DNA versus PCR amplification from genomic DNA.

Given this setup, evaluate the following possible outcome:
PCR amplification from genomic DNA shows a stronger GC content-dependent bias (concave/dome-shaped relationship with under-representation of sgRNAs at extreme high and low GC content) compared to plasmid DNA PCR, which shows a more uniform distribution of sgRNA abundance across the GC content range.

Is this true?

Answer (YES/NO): NO